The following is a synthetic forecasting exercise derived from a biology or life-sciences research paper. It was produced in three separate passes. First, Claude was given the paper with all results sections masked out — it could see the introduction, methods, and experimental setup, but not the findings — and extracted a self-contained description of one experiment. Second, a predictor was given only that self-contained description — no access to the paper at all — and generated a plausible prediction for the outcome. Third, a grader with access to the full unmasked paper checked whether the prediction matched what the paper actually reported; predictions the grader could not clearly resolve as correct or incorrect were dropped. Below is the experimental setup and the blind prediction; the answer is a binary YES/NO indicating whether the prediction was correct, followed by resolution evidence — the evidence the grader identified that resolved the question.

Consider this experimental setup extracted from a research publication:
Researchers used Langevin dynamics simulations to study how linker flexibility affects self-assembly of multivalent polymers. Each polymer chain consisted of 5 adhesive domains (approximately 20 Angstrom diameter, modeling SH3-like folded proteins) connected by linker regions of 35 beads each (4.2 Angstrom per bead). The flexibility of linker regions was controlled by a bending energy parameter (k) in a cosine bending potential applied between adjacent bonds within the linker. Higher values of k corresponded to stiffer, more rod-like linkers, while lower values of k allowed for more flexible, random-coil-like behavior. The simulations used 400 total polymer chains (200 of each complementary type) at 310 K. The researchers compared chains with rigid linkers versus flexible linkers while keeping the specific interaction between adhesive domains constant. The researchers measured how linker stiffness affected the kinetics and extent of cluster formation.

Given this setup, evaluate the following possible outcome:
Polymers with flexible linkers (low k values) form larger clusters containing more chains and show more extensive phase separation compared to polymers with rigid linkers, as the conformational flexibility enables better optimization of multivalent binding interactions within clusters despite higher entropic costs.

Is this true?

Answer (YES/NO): NO